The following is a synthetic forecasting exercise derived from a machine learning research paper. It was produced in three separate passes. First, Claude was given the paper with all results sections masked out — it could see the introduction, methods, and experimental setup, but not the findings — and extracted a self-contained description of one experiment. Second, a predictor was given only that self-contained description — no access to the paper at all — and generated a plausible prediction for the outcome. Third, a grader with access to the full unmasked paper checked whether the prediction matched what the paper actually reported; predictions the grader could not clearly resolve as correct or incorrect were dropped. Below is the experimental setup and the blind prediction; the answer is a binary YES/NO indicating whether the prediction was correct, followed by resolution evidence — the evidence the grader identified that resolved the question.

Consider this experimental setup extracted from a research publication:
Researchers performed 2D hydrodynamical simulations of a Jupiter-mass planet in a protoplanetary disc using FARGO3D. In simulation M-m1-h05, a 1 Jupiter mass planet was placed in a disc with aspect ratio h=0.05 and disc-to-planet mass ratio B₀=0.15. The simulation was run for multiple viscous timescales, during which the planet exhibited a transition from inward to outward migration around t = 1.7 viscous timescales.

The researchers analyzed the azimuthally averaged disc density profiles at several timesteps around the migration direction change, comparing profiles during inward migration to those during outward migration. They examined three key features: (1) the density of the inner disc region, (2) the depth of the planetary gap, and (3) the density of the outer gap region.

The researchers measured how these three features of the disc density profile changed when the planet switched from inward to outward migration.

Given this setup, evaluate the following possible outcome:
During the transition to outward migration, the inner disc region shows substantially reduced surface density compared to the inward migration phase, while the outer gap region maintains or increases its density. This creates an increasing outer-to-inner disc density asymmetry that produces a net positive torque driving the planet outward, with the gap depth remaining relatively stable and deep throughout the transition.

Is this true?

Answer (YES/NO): NO